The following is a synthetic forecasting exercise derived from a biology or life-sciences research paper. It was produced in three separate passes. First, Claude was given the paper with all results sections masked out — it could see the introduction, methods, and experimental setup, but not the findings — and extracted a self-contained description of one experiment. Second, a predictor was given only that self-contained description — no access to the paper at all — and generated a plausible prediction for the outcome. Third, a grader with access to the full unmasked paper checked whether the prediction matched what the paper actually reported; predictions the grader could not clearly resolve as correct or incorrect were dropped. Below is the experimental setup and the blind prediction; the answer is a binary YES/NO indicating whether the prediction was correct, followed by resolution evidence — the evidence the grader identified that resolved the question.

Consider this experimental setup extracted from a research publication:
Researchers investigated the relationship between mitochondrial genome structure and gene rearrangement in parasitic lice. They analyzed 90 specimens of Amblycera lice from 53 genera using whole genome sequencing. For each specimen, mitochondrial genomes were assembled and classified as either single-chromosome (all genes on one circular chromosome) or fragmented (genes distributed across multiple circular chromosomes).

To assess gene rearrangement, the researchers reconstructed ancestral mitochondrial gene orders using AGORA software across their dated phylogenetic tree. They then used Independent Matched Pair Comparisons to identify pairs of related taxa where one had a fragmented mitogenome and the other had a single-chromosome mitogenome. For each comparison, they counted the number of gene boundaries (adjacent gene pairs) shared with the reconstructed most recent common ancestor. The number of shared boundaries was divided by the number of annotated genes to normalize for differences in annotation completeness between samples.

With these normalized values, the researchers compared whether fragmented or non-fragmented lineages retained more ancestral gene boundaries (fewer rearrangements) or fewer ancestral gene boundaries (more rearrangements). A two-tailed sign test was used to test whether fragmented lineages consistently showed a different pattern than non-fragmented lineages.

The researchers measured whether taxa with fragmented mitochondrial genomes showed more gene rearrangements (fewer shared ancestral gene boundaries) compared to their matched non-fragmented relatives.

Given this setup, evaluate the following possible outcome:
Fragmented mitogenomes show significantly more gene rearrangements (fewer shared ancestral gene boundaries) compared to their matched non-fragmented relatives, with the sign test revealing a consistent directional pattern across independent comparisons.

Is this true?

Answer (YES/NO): YES